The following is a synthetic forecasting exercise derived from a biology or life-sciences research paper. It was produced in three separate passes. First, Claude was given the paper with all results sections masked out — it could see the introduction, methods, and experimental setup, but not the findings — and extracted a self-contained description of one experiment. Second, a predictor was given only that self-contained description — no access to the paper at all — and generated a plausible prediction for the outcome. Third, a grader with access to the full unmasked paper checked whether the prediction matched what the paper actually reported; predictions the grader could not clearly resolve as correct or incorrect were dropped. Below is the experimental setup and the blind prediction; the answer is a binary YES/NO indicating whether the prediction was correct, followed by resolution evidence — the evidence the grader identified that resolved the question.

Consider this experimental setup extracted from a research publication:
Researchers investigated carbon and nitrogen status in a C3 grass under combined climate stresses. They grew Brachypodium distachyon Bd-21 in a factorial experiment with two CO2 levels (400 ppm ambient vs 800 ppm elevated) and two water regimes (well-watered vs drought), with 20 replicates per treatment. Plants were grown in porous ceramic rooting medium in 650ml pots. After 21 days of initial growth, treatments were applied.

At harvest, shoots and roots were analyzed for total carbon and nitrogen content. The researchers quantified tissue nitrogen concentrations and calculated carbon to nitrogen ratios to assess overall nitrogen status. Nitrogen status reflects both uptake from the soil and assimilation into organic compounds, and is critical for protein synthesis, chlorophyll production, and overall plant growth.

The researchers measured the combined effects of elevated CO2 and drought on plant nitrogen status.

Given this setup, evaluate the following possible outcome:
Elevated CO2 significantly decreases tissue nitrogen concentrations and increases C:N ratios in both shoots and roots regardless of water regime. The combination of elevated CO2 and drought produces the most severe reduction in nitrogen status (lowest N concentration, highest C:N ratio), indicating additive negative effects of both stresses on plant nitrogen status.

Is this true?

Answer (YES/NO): NO